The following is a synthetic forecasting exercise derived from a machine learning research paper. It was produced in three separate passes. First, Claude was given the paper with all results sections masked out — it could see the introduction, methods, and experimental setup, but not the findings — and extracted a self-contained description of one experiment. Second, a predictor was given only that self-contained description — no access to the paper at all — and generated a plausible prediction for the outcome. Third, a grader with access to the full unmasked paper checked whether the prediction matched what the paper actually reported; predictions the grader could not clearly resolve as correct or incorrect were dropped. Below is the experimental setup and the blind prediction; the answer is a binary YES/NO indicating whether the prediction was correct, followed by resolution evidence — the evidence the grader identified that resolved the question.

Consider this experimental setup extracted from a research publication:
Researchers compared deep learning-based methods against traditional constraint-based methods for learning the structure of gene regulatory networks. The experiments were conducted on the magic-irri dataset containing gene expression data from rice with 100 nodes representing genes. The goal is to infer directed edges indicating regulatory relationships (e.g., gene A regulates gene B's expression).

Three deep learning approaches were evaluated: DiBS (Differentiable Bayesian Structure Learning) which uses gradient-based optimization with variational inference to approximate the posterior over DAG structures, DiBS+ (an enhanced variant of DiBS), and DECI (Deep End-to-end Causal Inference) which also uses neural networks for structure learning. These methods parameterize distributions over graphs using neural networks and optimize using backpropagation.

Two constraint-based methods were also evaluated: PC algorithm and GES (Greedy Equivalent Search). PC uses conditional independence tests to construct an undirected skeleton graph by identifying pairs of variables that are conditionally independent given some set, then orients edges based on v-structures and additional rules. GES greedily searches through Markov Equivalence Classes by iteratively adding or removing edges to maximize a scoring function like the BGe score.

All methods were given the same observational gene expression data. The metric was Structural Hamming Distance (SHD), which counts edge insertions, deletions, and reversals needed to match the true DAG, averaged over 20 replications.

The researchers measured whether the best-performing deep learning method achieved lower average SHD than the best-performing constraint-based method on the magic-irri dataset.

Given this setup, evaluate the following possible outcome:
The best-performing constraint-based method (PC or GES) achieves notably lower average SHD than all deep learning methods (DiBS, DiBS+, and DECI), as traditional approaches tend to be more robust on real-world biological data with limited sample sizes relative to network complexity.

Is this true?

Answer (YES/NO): YES